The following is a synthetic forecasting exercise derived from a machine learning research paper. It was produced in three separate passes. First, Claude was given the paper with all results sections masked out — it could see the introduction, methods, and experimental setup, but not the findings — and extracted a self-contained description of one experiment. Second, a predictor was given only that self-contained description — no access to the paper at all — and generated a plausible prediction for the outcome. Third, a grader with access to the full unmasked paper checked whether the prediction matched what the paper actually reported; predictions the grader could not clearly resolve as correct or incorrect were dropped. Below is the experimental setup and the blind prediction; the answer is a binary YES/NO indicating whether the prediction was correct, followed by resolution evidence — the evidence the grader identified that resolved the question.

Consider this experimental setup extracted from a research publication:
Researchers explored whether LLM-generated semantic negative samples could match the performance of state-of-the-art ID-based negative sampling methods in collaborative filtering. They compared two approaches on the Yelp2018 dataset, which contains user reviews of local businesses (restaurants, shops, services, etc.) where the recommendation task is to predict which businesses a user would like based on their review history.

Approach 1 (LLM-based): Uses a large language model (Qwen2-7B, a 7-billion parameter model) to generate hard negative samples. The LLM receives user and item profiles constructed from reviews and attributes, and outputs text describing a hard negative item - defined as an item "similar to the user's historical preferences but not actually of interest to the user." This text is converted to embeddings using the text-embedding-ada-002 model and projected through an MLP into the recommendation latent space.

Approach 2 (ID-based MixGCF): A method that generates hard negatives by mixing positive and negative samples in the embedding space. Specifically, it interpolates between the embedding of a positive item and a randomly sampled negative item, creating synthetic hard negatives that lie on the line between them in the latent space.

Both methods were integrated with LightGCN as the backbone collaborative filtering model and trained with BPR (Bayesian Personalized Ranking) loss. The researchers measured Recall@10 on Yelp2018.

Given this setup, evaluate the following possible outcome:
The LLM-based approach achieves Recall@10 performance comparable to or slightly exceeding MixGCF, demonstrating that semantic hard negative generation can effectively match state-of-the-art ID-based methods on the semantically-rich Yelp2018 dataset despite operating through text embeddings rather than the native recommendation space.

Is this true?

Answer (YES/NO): YES